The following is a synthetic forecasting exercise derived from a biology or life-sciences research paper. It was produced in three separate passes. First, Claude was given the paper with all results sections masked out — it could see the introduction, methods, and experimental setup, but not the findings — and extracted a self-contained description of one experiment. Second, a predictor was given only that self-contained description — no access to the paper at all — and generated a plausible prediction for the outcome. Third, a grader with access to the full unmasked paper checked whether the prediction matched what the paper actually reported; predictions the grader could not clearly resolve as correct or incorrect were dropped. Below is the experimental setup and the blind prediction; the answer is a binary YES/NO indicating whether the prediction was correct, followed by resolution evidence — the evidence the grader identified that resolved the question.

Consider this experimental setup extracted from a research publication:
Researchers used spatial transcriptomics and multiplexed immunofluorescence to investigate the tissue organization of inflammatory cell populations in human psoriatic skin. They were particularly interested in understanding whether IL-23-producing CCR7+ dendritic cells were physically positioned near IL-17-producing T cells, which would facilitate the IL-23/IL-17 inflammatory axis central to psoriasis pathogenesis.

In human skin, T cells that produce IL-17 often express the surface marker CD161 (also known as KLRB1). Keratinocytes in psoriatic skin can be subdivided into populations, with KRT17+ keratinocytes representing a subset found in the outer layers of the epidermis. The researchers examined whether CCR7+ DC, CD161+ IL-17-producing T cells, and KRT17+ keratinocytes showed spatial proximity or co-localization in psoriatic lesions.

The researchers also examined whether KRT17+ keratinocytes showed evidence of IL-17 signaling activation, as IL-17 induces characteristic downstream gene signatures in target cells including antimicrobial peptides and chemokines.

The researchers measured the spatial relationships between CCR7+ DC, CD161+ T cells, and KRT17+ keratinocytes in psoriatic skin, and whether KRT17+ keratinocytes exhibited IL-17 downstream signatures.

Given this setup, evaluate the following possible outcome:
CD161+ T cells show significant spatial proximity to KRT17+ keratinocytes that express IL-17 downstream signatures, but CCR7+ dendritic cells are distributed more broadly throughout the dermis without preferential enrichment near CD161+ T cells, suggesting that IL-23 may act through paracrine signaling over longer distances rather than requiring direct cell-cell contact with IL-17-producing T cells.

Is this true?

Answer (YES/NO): NO